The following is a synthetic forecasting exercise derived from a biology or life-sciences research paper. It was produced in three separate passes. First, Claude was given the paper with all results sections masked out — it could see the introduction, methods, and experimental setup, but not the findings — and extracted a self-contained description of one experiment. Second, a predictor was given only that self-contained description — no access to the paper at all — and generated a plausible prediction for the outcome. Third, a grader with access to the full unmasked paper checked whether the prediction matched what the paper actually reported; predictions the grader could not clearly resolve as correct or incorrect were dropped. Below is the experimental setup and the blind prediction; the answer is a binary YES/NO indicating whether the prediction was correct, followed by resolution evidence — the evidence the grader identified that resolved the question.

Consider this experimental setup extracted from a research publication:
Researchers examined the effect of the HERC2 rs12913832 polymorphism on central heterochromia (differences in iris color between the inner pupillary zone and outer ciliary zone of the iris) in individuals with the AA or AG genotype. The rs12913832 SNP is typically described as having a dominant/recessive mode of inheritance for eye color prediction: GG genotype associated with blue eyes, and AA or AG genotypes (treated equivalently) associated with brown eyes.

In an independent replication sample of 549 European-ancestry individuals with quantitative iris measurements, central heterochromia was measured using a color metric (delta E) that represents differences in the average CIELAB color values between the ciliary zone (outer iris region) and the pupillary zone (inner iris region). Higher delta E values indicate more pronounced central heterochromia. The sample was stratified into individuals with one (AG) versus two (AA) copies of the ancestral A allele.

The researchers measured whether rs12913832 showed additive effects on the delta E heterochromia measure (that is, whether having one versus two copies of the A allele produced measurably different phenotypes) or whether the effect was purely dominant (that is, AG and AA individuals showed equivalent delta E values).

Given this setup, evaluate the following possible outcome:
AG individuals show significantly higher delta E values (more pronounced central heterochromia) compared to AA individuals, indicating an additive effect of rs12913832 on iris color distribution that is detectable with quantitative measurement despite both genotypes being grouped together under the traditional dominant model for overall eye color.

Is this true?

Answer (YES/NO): YES